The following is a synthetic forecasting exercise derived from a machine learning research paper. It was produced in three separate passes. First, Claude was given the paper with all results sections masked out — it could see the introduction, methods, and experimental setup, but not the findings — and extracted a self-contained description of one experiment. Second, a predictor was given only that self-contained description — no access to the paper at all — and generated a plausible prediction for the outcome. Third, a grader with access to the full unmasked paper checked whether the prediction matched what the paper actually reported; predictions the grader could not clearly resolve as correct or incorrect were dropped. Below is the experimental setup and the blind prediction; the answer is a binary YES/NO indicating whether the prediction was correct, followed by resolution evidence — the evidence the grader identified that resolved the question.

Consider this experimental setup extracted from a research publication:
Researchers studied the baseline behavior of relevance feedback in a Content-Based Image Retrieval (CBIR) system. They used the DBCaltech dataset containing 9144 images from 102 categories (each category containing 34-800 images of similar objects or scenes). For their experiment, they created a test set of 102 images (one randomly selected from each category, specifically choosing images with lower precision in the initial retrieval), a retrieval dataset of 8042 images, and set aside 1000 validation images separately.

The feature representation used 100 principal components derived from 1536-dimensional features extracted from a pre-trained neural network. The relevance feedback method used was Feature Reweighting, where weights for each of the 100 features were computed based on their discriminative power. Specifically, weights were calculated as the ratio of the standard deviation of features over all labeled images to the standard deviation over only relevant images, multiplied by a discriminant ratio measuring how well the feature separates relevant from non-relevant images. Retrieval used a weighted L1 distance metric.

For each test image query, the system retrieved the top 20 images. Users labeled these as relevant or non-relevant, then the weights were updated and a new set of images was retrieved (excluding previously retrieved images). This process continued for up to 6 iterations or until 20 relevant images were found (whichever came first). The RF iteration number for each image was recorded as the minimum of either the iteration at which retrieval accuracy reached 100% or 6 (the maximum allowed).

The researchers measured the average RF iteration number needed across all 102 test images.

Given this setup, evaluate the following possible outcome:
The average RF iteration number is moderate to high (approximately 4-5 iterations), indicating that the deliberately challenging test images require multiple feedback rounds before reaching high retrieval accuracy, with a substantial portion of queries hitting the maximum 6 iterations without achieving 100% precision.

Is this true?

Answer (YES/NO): NO